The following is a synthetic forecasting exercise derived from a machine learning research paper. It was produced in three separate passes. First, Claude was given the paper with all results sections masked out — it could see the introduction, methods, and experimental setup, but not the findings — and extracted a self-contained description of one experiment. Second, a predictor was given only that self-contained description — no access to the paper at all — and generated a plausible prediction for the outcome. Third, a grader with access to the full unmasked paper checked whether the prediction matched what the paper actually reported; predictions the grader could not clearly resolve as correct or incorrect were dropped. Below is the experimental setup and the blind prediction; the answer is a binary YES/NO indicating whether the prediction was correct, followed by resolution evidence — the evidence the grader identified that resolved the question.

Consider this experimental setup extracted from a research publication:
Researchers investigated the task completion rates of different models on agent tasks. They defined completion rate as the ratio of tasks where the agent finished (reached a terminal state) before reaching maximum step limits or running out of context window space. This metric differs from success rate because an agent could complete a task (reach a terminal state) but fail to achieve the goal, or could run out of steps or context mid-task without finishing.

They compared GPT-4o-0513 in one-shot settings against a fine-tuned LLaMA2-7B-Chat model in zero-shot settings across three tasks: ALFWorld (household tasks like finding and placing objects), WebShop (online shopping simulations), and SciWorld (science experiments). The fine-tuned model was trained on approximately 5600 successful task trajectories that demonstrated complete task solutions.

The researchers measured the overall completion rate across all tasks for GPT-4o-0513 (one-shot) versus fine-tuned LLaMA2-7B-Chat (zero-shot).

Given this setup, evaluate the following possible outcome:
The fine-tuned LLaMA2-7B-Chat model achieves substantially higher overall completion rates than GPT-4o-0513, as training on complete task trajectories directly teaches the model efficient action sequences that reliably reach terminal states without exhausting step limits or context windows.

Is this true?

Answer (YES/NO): YES